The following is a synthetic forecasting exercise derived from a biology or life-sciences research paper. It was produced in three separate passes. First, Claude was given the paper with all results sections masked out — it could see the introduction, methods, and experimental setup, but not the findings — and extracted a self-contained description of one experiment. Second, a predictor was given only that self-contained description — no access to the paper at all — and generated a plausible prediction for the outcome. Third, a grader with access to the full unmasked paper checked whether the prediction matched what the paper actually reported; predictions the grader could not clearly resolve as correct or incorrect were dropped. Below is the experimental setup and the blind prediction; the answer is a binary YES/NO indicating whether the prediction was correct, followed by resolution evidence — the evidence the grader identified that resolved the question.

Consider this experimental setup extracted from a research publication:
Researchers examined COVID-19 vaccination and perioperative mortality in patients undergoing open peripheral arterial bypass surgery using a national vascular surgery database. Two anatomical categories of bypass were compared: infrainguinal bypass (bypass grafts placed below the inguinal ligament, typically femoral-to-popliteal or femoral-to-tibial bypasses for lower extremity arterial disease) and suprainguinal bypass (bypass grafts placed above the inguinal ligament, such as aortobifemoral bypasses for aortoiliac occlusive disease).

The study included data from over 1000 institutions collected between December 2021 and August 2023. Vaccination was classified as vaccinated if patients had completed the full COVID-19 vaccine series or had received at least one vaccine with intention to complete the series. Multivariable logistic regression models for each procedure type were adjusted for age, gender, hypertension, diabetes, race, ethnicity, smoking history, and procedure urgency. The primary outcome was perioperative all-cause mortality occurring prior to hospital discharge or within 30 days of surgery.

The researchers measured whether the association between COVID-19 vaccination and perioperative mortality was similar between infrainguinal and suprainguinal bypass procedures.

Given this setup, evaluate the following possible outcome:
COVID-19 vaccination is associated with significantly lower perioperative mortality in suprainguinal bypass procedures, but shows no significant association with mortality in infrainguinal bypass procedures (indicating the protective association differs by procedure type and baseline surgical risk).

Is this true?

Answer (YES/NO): NO